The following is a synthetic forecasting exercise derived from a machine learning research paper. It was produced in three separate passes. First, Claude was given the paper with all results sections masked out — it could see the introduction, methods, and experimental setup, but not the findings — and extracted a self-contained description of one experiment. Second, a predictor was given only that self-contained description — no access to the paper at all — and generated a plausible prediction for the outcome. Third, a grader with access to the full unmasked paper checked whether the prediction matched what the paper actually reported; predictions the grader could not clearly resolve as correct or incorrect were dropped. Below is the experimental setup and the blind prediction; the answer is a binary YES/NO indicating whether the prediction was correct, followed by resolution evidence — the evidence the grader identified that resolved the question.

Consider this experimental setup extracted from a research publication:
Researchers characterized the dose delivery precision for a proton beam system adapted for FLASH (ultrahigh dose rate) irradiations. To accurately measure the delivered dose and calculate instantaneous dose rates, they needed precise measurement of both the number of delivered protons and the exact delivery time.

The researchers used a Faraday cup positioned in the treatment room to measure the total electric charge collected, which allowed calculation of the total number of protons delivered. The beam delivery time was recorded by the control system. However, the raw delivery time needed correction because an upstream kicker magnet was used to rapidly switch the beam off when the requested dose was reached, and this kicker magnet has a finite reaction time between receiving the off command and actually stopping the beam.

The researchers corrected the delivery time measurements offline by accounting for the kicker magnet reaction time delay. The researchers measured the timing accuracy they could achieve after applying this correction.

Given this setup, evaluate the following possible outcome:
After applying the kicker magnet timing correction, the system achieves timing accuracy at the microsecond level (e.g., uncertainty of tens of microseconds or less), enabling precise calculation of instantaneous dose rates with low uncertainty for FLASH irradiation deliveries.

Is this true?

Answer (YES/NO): YES